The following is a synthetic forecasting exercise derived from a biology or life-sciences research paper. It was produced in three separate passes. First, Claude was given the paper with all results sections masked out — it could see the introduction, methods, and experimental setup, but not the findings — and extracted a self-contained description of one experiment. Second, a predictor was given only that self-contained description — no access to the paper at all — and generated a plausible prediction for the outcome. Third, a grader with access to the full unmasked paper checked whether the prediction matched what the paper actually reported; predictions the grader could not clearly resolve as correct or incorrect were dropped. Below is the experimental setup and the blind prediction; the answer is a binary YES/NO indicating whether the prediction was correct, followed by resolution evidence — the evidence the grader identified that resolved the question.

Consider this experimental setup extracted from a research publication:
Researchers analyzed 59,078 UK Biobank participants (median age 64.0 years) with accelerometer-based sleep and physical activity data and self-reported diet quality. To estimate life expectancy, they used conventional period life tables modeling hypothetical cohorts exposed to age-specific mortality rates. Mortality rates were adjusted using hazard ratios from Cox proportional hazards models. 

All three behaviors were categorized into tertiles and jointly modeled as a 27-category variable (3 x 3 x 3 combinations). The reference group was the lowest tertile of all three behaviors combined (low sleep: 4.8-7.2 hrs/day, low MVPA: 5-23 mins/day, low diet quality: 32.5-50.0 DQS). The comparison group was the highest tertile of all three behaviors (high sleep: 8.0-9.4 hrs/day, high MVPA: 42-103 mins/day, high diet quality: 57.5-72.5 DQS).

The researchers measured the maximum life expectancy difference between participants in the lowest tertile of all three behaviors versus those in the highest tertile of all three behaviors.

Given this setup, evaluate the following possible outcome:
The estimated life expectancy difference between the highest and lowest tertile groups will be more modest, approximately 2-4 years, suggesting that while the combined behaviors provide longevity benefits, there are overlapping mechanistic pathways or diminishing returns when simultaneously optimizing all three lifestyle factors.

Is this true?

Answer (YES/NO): NO